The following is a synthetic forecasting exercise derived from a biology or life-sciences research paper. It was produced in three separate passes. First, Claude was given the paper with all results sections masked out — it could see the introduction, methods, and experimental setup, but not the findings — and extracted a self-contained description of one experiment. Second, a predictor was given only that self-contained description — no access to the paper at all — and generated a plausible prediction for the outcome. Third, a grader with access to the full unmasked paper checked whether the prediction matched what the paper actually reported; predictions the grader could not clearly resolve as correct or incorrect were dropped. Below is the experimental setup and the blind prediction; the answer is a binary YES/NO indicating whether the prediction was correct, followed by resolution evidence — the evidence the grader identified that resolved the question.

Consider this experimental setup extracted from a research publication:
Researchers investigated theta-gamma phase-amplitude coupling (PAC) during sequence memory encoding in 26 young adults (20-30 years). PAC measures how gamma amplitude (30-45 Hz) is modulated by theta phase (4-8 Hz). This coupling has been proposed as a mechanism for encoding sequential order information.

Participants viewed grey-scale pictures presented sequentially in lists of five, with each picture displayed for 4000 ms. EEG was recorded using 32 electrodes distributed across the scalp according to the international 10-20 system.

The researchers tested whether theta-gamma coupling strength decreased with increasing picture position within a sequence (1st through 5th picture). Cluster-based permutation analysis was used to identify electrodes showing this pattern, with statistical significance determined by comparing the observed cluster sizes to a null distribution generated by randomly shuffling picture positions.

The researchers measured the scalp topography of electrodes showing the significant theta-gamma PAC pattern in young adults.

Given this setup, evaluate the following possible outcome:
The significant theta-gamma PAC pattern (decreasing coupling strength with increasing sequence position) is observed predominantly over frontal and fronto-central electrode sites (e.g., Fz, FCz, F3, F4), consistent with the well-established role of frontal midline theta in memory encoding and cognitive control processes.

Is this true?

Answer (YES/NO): NO